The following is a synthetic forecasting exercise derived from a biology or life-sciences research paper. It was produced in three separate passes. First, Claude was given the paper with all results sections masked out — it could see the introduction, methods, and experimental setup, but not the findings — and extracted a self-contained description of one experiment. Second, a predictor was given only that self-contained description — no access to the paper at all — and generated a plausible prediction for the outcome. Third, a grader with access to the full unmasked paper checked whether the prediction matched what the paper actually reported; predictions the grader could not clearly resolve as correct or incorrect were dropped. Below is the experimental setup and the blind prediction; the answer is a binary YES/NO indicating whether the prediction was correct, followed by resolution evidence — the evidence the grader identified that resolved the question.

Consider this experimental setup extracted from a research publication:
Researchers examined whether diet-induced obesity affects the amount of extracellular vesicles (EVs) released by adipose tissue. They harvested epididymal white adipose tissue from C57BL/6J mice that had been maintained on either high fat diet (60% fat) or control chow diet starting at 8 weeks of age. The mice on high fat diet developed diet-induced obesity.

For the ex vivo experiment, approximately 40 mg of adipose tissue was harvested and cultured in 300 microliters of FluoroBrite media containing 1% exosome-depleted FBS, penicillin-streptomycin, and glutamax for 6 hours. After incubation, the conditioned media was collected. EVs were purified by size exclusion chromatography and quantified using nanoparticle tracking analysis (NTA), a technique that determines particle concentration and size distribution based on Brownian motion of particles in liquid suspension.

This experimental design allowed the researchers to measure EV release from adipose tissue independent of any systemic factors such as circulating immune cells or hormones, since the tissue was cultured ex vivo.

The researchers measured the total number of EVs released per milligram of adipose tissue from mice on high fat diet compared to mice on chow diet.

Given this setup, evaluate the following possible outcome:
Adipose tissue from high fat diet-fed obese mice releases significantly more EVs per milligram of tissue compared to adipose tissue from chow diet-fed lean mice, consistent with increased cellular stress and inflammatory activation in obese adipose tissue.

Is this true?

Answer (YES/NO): YES